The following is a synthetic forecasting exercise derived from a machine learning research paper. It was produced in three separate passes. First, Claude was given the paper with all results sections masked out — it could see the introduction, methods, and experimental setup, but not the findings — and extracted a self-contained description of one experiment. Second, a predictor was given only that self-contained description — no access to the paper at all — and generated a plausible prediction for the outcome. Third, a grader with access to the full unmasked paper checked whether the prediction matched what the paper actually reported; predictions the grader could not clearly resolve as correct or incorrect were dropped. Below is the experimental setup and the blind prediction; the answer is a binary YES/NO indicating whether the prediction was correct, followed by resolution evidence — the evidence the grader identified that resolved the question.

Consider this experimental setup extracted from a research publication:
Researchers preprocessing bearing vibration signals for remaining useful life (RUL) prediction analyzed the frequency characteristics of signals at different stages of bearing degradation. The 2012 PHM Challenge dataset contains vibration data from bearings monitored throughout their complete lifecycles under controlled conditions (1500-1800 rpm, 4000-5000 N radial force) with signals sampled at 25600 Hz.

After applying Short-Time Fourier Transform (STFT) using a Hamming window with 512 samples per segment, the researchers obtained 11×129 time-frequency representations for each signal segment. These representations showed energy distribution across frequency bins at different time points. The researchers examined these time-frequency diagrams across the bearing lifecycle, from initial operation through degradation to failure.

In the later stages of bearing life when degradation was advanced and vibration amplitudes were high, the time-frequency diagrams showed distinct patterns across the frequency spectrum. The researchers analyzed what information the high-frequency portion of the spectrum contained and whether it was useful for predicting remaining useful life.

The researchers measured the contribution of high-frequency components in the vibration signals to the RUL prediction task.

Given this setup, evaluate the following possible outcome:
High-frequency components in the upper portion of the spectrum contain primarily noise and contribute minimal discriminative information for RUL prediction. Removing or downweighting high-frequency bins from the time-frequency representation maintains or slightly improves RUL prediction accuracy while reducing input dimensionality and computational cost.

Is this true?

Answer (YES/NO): YES